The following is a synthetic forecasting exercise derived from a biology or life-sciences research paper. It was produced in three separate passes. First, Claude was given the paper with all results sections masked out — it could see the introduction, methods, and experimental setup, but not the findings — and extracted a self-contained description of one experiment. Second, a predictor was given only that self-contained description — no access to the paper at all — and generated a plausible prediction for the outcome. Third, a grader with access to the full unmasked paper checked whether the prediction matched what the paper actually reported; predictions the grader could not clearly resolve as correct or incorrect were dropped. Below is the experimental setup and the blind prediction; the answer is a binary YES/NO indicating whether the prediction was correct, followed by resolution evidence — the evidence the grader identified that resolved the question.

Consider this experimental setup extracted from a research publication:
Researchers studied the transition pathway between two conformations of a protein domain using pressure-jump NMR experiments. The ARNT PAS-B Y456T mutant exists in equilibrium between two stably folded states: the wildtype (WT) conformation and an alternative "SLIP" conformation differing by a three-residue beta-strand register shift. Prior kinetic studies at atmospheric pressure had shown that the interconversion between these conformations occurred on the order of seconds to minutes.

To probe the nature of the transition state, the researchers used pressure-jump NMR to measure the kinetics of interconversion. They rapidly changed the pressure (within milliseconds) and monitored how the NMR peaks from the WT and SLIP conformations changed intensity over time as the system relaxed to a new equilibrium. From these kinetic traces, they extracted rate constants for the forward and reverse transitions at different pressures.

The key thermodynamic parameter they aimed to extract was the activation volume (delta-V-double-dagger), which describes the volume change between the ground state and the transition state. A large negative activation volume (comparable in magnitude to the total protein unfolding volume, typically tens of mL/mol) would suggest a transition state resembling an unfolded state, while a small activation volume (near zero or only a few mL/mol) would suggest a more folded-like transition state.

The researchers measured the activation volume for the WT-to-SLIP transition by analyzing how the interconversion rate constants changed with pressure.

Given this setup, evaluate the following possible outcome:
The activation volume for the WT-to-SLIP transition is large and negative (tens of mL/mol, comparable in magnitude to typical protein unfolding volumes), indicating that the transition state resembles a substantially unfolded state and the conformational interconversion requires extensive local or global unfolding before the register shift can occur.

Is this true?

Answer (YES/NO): YES